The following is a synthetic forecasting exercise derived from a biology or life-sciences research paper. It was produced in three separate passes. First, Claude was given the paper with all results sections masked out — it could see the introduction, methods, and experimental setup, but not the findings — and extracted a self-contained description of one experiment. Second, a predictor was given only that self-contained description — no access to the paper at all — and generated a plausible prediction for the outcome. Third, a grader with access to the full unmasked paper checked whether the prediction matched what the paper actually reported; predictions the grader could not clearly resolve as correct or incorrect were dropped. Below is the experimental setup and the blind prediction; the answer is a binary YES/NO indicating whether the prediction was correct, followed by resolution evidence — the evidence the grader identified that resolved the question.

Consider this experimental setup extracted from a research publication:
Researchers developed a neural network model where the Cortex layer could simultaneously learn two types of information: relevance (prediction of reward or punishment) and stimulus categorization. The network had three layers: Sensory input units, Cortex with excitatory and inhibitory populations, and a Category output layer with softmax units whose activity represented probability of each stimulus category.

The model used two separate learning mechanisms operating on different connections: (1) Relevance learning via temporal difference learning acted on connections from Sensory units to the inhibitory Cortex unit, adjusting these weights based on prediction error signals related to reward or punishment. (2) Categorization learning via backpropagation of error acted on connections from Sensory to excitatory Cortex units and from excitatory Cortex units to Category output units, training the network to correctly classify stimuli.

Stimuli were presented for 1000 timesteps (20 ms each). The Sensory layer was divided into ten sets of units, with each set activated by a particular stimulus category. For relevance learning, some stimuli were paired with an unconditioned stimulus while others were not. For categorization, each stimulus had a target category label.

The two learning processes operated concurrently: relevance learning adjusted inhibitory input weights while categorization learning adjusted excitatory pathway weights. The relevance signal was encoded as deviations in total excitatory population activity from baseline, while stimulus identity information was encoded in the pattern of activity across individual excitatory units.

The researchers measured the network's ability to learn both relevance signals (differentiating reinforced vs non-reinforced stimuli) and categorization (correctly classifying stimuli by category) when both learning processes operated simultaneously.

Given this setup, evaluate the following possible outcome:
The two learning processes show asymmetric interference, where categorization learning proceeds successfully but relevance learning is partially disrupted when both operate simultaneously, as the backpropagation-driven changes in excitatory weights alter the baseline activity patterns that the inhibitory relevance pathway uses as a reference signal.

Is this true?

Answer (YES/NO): NO